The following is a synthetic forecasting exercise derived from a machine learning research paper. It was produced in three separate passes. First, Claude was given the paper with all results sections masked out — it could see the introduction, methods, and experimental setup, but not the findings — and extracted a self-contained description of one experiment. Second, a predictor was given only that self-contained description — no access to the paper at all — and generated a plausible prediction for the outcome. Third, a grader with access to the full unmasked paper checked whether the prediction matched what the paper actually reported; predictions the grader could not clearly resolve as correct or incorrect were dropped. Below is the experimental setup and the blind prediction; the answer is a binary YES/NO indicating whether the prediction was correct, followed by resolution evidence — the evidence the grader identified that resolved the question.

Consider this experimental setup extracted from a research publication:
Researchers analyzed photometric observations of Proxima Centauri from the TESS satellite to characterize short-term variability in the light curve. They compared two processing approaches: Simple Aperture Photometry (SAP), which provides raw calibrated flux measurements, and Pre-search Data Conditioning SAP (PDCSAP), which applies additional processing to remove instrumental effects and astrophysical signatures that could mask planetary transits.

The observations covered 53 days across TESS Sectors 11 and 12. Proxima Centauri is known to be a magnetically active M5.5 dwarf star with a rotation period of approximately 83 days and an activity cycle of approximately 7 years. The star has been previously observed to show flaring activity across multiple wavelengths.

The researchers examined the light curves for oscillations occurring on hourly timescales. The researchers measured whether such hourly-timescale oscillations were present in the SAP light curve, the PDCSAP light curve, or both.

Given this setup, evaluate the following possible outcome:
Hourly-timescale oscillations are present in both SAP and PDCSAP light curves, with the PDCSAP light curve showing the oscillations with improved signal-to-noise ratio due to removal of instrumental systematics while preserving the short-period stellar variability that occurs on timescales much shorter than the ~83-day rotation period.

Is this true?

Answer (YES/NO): YES